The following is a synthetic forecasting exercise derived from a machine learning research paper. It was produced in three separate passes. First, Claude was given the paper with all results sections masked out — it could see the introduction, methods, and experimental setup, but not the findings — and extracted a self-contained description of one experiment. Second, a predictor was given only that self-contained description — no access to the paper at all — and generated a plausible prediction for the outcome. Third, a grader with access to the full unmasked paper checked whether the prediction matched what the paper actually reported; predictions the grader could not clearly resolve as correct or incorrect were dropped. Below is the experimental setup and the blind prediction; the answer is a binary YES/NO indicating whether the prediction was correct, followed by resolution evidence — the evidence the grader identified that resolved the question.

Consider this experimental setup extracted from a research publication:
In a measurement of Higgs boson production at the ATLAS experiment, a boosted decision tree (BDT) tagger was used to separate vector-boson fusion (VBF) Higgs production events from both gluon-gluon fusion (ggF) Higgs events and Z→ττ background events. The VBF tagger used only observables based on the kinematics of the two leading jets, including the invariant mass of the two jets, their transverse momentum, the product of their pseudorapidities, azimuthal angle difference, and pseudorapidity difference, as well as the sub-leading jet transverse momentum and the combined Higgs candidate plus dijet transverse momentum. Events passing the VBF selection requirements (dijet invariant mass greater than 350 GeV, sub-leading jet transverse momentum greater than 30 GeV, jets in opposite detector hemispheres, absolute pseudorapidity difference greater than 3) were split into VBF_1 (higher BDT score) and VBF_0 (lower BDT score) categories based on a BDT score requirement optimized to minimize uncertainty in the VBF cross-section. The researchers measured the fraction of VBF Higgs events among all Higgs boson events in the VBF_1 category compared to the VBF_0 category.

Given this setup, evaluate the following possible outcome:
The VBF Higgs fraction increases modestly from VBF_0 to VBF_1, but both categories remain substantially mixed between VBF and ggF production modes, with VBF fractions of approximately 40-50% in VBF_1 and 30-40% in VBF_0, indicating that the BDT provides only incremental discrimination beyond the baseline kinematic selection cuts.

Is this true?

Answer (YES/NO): NO